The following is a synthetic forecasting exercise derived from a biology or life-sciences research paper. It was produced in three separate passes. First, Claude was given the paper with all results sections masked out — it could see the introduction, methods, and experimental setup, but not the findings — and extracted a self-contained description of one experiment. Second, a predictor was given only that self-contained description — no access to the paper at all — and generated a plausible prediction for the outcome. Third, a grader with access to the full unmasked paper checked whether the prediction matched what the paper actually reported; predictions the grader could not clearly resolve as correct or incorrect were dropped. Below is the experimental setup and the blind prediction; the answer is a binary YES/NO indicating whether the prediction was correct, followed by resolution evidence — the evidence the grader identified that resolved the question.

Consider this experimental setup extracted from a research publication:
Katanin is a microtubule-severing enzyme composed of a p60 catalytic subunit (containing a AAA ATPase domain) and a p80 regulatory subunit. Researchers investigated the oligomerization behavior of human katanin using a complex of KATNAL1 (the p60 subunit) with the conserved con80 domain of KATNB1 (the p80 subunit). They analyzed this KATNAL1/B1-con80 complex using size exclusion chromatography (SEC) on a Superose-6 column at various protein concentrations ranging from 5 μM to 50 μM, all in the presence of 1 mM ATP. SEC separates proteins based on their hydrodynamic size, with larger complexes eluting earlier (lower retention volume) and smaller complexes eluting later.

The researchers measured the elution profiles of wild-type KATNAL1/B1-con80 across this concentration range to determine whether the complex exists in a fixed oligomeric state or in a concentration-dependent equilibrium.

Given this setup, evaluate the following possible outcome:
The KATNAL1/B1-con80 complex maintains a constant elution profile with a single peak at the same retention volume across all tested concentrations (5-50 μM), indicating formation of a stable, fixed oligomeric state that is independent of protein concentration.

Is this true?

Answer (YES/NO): NO